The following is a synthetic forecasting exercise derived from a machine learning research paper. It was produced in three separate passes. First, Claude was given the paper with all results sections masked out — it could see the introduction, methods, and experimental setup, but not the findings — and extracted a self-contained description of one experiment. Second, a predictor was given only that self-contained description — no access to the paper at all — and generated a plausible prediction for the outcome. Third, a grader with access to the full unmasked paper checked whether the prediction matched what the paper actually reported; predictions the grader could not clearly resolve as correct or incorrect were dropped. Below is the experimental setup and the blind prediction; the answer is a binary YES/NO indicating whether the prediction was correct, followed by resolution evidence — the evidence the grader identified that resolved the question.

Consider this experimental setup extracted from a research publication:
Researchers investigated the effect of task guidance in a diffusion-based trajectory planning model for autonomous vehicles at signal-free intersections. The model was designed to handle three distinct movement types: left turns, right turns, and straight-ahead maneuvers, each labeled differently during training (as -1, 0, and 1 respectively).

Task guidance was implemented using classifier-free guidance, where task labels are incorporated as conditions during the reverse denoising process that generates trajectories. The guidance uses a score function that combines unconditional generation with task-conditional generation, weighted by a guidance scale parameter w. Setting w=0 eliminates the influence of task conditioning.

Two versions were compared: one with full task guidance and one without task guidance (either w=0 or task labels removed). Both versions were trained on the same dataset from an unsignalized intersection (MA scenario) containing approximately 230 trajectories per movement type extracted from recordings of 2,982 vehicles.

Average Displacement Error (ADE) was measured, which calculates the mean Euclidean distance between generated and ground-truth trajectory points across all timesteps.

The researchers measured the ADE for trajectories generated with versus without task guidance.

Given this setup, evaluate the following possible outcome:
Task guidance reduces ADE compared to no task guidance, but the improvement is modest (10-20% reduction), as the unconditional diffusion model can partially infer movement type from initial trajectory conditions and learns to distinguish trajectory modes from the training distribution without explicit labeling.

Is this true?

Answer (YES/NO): NO